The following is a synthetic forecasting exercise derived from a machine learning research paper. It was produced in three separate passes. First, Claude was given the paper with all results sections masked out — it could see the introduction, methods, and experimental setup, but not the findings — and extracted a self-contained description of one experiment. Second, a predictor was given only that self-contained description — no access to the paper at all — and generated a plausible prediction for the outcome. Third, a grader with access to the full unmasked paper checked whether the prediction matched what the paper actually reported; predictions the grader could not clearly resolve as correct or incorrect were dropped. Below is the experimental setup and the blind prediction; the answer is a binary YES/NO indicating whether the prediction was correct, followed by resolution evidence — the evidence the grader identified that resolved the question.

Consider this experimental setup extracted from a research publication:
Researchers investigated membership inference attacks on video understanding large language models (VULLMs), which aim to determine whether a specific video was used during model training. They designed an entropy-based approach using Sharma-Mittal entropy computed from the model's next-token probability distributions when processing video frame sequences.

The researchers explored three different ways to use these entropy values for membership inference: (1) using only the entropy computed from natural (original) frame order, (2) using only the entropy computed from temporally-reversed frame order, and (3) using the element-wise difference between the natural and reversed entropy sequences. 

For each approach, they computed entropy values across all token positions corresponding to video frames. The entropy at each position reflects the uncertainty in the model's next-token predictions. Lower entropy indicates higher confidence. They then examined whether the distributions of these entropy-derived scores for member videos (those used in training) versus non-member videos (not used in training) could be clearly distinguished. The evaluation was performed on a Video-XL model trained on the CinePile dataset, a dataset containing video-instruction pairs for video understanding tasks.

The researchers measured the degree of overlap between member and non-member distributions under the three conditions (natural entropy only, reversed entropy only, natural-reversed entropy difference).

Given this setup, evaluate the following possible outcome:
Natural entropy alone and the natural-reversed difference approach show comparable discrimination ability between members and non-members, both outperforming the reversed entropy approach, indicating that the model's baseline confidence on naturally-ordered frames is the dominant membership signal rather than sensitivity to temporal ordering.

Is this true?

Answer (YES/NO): NO